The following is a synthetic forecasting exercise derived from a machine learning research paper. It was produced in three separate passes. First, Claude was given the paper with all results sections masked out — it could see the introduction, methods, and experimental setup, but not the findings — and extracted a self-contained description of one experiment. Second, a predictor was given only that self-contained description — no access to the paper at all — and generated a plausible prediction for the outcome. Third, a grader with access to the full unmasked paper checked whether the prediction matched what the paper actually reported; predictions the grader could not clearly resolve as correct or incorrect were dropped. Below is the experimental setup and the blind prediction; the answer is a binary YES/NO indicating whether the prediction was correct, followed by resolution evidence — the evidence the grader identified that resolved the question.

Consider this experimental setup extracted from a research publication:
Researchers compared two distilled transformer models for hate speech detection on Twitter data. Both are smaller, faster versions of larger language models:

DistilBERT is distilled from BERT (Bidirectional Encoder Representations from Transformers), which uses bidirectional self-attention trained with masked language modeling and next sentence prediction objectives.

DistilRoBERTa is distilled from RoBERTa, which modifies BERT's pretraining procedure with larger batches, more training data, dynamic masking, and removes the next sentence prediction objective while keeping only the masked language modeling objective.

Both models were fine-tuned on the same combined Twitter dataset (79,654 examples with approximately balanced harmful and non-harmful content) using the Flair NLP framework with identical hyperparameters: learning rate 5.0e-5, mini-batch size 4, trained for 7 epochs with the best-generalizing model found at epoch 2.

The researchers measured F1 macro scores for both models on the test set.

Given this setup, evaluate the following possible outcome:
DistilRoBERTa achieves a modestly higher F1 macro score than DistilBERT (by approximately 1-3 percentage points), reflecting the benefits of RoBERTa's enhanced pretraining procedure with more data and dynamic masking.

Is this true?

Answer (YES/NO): NO